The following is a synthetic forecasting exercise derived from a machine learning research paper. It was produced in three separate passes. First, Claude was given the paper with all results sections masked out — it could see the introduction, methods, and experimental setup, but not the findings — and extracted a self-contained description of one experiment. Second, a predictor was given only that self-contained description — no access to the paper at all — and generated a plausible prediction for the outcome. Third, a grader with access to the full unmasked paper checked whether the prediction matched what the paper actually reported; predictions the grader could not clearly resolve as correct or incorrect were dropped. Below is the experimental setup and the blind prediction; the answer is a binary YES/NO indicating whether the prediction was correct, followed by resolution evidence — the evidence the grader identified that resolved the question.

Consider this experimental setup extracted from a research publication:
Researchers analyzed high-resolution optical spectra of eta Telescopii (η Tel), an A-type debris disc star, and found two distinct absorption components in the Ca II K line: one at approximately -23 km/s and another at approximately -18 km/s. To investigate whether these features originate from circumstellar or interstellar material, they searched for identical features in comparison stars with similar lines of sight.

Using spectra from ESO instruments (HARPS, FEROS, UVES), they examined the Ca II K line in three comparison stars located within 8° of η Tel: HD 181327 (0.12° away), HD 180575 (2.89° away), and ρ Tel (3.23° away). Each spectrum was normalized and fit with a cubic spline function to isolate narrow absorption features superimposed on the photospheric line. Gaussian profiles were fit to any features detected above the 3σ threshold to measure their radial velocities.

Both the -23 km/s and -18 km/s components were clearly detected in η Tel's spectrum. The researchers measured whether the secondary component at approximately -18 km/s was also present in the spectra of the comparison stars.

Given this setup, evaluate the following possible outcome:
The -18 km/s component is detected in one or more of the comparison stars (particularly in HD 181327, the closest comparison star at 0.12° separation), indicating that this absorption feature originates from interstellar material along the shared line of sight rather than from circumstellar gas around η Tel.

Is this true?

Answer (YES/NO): NO